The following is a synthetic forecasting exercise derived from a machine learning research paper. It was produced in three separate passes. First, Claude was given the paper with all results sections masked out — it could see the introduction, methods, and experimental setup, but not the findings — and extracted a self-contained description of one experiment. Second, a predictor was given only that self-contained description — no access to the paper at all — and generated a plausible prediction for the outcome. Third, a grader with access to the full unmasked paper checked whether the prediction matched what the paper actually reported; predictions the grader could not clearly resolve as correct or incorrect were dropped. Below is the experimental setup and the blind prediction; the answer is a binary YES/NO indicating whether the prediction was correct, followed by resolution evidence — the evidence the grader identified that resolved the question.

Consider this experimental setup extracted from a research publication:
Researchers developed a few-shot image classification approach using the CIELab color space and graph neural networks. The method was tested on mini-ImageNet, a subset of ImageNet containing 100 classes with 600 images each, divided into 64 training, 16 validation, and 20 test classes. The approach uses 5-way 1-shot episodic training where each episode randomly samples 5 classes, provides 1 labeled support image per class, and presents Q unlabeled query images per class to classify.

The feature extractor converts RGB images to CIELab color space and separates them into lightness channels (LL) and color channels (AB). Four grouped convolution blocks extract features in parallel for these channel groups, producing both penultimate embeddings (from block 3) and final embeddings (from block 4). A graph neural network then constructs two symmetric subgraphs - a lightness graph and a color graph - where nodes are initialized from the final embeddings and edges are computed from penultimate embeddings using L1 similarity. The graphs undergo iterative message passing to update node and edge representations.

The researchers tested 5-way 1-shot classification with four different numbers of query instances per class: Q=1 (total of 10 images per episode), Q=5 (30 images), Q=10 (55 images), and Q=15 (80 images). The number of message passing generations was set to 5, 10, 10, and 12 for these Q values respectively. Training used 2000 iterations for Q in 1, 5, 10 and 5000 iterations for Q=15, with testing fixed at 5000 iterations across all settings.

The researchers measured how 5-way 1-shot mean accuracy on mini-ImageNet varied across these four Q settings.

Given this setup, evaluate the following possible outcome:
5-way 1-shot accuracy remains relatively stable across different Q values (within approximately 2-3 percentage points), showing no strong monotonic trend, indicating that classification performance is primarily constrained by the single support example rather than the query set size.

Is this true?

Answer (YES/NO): YES